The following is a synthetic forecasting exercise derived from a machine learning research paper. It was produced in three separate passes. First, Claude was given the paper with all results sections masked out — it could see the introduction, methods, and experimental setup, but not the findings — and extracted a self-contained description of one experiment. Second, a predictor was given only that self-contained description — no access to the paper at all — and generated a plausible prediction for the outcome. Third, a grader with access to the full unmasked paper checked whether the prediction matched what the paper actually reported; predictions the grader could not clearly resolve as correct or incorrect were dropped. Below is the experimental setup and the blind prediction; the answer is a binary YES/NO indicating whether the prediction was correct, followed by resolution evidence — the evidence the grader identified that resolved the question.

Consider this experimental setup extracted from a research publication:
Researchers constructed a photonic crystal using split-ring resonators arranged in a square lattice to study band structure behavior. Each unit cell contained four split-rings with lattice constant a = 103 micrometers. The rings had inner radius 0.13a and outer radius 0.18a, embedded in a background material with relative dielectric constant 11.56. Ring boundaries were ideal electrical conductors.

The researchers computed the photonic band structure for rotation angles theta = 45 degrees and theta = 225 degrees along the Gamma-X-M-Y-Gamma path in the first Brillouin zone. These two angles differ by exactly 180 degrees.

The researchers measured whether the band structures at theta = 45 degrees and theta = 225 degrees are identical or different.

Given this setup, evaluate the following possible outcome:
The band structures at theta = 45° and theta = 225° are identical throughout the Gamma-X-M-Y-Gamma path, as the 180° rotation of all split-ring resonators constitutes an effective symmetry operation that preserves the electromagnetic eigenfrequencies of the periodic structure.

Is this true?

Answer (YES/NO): YES